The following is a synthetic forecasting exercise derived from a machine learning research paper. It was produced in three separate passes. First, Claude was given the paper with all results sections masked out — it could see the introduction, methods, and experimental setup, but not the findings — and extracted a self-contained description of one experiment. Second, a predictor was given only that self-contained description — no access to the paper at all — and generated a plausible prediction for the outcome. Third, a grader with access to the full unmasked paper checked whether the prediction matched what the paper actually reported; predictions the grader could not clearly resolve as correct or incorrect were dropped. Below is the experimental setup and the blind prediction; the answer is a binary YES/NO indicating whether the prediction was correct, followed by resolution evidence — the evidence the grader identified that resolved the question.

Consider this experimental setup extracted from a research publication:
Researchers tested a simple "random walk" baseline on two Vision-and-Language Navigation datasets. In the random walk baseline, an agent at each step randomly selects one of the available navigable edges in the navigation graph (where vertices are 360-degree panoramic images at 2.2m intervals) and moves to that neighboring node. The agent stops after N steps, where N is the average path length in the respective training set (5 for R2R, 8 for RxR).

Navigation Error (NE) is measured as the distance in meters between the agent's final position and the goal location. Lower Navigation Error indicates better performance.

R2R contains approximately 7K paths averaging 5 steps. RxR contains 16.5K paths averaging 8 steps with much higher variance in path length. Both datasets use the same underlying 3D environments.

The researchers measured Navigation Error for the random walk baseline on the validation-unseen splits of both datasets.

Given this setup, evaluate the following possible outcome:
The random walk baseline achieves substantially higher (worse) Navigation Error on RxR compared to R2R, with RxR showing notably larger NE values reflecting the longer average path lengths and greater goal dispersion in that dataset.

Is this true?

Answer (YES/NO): YES